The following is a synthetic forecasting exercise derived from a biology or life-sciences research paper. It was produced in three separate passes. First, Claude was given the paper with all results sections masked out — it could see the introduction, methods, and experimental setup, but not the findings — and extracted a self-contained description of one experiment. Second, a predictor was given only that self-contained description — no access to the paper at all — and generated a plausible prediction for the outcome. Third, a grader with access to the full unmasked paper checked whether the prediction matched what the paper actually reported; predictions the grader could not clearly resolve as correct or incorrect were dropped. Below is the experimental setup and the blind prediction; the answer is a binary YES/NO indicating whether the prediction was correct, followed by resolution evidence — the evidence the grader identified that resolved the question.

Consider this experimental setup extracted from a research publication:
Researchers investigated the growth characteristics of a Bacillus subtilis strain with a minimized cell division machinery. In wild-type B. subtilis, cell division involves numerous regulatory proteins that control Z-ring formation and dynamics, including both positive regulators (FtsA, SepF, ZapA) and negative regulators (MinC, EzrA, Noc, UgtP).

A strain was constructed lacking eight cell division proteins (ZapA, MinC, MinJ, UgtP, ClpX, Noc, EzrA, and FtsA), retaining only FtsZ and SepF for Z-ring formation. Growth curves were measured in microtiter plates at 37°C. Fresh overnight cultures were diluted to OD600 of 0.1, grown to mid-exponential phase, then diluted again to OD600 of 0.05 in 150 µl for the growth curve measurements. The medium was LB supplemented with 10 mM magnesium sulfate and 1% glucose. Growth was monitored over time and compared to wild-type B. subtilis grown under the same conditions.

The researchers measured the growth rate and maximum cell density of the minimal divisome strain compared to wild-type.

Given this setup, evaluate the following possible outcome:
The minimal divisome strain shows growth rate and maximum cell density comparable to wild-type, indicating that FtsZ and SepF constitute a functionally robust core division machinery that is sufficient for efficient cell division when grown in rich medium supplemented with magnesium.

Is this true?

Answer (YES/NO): NO